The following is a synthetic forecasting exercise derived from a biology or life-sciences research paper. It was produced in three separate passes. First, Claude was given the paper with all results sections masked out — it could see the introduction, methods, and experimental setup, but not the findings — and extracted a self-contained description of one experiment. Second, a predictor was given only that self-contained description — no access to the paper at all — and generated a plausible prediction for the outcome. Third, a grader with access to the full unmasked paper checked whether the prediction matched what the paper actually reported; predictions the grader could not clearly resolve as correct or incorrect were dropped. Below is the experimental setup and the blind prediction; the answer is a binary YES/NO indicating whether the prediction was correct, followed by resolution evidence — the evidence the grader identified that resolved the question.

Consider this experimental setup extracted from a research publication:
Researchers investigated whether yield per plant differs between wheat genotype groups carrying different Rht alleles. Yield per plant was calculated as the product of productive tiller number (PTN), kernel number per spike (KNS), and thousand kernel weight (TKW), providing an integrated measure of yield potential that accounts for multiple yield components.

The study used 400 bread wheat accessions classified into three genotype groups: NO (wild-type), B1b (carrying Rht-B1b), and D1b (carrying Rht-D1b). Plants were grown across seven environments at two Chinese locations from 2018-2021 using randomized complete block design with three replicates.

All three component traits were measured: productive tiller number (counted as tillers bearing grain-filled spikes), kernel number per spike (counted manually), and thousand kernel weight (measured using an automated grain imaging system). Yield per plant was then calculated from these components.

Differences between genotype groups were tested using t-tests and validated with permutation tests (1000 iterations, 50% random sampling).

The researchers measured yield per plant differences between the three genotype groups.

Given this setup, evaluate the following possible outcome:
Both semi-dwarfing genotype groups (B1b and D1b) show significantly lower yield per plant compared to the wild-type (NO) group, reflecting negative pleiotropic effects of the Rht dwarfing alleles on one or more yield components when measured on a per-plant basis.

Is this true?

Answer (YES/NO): NO